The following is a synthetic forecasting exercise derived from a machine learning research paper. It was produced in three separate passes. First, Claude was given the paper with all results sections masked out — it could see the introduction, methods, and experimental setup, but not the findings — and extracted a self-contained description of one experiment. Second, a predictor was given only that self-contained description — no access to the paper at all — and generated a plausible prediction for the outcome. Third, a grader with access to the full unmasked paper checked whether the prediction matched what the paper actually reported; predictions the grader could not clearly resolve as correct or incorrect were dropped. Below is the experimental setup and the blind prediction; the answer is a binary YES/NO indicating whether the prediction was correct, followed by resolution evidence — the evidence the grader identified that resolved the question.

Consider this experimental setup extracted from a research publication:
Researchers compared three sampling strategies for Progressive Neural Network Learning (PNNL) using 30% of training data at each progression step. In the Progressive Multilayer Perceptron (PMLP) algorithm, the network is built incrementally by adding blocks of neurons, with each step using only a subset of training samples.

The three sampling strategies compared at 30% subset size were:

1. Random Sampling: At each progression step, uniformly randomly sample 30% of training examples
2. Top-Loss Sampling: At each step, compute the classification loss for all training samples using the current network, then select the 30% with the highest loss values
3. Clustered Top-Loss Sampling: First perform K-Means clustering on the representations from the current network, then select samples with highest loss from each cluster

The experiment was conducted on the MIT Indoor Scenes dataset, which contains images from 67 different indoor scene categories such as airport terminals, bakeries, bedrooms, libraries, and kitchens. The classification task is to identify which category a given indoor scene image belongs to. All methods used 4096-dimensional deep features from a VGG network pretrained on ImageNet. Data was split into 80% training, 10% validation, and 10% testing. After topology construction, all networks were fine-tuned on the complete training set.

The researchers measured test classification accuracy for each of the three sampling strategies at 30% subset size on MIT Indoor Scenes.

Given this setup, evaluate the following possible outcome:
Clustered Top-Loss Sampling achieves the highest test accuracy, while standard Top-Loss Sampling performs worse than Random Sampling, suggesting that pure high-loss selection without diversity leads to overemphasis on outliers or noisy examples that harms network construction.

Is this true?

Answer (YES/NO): NO